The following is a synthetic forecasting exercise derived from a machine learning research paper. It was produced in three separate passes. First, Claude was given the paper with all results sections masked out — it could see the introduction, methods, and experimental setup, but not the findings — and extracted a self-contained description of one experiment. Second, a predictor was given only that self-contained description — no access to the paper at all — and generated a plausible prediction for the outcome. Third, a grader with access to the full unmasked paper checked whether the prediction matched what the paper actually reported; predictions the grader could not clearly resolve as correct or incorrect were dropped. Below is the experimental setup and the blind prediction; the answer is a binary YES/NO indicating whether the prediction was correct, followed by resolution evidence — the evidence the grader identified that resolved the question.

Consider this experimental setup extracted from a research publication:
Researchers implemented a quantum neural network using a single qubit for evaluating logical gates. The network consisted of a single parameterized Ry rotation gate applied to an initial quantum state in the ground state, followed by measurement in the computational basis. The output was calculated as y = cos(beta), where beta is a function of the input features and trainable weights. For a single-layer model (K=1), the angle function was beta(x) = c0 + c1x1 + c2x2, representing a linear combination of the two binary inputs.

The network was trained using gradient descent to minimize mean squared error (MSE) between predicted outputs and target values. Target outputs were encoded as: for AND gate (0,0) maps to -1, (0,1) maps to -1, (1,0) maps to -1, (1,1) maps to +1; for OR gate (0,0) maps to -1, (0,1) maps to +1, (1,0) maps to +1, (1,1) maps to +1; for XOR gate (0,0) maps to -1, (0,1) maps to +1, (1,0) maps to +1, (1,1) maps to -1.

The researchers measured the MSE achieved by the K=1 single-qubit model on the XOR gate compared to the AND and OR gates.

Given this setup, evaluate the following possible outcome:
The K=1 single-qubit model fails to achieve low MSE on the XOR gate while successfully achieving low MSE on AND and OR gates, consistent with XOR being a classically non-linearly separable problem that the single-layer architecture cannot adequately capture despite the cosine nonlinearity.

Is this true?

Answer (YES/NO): NO